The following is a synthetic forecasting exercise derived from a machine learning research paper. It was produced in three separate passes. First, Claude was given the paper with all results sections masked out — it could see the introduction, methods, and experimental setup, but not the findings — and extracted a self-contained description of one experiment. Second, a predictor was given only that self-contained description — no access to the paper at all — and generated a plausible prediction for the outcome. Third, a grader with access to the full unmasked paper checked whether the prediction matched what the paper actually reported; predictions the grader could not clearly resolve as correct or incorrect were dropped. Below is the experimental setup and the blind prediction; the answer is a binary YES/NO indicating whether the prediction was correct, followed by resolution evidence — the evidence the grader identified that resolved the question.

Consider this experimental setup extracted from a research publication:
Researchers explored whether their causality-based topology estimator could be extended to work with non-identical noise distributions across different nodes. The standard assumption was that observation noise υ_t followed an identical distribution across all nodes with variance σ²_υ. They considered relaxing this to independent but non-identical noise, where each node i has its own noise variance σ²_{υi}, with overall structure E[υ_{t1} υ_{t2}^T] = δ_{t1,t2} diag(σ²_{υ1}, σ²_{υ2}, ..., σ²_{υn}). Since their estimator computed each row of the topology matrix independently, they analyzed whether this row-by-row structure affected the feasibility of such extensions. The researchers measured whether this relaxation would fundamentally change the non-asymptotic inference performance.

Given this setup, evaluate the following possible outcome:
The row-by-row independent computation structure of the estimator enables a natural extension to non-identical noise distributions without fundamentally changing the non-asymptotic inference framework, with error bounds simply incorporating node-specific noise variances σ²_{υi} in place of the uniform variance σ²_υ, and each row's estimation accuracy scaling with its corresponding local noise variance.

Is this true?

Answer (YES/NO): NO